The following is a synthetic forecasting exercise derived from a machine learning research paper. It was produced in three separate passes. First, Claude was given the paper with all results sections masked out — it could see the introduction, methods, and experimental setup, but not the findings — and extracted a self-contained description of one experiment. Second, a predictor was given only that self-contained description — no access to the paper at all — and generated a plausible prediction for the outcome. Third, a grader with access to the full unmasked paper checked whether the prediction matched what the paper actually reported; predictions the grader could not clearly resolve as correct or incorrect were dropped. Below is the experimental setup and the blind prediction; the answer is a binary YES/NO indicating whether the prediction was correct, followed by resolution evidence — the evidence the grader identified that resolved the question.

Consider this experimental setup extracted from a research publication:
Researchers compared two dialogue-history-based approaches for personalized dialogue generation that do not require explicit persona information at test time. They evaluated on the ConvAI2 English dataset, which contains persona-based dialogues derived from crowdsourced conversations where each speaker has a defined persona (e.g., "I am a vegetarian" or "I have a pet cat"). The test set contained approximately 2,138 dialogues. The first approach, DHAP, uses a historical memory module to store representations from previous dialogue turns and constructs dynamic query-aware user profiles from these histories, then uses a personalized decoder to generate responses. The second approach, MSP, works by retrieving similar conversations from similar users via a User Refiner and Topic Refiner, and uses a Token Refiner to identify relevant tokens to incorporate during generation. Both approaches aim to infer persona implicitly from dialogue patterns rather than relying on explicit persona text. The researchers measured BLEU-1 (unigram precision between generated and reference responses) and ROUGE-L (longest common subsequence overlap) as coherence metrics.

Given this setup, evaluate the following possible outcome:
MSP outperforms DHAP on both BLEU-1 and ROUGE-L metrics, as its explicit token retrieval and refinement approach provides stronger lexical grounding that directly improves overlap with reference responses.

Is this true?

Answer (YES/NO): YES